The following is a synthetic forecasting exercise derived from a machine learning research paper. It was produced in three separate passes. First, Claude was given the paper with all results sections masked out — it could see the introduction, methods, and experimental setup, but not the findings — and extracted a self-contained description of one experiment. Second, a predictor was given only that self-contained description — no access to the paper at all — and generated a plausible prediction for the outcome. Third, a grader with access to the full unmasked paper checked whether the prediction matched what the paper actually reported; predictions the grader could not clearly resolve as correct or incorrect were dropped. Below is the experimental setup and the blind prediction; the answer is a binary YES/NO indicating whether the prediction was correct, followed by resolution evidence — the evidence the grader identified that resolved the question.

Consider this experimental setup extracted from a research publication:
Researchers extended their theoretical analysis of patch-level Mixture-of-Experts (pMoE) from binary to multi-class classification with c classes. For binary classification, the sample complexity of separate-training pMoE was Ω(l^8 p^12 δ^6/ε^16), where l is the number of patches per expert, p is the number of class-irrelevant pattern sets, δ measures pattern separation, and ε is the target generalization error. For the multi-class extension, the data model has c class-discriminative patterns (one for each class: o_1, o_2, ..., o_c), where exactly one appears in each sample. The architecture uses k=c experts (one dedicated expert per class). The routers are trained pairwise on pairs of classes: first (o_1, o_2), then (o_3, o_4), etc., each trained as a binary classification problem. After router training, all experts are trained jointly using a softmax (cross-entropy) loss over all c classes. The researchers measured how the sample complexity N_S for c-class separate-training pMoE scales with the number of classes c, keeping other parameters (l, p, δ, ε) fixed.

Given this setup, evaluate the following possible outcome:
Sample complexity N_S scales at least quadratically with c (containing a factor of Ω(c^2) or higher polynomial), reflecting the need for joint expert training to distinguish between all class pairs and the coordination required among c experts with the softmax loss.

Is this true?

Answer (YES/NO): YES